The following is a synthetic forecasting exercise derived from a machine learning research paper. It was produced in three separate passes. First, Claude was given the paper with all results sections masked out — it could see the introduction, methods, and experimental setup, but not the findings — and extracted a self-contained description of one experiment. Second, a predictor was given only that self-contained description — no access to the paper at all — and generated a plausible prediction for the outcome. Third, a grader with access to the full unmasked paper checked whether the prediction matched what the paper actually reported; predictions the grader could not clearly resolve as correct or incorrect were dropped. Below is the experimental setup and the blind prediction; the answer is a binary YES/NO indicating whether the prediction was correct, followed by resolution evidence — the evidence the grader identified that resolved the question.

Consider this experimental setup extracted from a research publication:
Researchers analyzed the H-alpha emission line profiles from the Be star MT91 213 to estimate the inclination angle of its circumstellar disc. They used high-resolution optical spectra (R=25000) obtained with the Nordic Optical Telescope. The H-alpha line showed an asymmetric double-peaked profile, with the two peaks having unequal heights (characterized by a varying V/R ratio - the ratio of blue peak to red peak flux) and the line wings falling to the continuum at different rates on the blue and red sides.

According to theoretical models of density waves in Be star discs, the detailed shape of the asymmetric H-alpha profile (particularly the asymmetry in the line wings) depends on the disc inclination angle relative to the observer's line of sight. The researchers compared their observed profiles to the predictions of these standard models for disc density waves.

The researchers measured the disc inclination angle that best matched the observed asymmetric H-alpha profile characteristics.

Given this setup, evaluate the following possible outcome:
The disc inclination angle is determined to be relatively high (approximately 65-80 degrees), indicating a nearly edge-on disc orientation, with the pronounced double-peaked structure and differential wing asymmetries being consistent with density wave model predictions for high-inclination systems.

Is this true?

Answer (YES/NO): NO